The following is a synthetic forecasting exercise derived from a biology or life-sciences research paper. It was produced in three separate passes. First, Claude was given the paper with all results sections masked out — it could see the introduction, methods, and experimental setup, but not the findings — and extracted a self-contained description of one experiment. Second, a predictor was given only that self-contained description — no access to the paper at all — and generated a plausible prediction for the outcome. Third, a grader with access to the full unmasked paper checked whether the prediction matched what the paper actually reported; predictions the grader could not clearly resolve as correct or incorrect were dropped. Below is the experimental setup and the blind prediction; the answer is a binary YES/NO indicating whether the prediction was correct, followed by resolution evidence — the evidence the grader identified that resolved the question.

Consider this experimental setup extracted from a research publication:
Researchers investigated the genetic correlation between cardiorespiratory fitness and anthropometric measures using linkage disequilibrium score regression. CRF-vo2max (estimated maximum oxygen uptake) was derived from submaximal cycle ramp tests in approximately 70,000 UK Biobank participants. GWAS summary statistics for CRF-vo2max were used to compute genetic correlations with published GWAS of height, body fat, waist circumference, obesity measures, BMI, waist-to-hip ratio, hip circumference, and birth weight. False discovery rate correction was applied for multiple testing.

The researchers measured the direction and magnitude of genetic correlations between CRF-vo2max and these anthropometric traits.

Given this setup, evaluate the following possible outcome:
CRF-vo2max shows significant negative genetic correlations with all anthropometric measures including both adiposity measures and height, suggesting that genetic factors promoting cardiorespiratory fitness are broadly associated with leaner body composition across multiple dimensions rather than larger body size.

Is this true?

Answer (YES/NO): NO